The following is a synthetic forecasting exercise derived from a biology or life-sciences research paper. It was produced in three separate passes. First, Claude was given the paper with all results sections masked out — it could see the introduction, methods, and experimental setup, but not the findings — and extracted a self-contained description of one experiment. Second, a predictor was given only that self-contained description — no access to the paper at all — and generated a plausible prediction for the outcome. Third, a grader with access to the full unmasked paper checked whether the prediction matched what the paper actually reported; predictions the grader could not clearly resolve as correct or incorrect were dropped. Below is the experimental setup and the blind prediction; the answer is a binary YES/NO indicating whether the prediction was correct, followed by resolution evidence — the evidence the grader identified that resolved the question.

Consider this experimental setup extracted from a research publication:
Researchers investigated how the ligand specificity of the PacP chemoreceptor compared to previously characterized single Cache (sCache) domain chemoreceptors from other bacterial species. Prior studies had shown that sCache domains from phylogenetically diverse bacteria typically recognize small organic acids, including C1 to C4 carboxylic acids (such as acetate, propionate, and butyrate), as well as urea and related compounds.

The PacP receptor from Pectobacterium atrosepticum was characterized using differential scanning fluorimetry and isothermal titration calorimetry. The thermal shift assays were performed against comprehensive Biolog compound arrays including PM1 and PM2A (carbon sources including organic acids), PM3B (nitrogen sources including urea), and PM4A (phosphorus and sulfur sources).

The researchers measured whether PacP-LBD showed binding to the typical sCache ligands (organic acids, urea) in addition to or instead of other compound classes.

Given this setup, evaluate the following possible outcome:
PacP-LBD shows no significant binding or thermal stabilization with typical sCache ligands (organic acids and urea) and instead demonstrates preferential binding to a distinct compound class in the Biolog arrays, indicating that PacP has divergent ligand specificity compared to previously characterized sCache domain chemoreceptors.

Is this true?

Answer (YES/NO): YES